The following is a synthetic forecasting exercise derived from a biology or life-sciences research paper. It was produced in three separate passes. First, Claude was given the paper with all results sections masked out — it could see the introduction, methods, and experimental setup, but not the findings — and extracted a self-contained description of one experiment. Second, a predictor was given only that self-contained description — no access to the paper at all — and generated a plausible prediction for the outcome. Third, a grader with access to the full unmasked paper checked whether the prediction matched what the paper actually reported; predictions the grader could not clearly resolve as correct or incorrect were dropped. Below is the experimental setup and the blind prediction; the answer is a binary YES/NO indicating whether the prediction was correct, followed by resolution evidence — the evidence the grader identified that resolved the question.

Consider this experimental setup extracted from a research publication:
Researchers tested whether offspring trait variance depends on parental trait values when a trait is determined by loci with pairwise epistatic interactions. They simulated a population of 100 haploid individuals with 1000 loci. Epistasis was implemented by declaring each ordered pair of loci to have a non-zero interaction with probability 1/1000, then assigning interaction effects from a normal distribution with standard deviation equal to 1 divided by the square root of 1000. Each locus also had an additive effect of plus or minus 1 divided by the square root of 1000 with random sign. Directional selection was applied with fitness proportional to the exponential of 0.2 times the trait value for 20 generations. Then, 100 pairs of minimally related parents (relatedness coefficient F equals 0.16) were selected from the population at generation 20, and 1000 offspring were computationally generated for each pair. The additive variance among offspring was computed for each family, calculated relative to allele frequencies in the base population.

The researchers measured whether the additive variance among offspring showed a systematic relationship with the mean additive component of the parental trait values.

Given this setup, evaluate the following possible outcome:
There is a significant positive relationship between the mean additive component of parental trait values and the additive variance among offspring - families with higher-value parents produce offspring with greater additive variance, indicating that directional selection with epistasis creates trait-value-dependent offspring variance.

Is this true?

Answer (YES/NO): NO